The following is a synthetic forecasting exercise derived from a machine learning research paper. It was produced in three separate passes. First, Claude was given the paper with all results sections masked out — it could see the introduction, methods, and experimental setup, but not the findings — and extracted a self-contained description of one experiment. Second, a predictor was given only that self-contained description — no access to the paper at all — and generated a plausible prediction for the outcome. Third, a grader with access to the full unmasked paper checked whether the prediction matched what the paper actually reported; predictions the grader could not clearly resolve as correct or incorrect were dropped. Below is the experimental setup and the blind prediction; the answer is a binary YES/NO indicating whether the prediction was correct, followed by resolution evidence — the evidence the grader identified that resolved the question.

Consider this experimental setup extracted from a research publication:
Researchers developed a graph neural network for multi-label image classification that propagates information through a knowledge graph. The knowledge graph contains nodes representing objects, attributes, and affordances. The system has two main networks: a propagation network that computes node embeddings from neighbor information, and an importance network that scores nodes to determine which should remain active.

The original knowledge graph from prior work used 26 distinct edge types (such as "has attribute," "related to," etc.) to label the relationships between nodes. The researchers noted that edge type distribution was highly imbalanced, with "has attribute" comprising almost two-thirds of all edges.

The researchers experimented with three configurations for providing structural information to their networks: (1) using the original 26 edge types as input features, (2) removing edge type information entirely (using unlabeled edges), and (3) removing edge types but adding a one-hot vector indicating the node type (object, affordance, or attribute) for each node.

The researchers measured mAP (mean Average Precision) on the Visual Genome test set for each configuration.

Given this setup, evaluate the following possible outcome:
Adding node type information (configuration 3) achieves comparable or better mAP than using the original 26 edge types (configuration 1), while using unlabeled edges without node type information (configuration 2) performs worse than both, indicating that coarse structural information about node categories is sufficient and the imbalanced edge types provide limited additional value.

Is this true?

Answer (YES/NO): YES